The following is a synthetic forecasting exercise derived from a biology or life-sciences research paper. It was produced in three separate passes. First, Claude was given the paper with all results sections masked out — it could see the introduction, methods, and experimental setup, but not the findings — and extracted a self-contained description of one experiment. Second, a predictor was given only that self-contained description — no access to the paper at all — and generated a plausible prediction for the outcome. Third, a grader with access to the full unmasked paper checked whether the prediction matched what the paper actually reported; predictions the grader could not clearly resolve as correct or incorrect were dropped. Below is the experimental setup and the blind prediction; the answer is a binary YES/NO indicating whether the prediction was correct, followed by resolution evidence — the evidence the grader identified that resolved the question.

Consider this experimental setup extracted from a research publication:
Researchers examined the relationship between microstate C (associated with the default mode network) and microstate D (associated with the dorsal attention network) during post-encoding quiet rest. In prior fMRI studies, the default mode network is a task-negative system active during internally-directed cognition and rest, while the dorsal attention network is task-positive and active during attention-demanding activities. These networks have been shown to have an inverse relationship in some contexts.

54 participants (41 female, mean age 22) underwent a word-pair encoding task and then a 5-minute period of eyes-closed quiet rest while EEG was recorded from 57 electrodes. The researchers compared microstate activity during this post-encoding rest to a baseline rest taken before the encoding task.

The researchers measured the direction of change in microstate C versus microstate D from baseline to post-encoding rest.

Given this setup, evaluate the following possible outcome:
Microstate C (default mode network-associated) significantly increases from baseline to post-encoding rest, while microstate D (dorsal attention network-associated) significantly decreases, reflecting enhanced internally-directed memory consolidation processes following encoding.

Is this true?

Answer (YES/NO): NO